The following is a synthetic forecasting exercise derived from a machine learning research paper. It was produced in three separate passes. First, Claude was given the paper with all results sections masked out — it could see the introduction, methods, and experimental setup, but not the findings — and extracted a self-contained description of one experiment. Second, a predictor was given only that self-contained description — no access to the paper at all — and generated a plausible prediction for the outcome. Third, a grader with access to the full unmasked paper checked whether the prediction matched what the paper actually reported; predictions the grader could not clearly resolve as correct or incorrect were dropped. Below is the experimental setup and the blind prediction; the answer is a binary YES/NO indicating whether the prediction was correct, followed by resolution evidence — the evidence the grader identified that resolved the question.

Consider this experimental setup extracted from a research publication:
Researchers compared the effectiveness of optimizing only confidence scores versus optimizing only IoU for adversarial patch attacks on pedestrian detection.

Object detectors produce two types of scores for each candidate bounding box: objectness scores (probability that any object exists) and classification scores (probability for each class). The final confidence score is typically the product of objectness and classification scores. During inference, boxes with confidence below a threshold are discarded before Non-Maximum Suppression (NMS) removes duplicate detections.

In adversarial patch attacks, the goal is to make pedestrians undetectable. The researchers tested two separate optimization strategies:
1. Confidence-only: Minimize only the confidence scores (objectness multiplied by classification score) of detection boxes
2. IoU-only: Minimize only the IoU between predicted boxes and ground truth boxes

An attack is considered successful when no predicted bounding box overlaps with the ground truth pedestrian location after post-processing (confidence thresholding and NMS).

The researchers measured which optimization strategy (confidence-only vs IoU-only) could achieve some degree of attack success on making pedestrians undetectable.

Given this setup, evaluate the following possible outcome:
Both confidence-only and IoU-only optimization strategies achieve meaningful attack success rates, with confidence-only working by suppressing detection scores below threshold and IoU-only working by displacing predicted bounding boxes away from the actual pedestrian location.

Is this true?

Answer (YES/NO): NO